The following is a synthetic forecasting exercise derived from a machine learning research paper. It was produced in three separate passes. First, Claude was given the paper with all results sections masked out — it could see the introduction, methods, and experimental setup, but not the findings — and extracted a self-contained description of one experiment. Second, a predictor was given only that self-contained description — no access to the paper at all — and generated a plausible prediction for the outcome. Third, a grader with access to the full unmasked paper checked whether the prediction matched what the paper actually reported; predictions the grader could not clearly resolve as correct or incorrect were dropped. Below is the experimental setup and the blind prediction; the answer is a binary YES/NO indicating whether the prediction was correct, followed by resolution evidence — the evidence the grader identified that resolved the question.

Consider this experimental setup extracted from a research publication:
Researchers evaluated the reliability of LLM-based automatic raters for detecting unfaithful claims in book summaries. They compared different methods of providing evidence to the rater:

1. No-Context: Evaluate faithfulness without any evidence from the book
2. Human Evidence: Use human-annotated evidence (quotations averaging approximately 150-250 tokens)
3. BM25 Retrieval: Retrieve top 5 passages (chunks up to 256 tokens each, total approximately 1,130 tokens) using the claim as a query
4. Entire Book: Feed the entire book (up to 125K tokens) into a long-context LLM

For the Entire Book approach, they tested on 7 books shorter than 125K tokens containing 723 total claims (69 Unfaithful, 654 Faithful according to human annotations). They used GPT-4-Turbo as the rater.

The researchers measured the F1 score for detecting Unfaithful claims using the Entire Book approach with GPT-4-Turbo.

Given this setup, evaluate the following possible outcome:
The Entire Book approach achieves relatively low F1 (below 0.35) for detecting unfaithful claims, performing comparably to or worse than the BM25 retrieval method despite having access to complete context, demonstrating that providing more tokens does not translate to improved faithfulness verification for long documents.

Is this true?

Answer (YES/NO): NO